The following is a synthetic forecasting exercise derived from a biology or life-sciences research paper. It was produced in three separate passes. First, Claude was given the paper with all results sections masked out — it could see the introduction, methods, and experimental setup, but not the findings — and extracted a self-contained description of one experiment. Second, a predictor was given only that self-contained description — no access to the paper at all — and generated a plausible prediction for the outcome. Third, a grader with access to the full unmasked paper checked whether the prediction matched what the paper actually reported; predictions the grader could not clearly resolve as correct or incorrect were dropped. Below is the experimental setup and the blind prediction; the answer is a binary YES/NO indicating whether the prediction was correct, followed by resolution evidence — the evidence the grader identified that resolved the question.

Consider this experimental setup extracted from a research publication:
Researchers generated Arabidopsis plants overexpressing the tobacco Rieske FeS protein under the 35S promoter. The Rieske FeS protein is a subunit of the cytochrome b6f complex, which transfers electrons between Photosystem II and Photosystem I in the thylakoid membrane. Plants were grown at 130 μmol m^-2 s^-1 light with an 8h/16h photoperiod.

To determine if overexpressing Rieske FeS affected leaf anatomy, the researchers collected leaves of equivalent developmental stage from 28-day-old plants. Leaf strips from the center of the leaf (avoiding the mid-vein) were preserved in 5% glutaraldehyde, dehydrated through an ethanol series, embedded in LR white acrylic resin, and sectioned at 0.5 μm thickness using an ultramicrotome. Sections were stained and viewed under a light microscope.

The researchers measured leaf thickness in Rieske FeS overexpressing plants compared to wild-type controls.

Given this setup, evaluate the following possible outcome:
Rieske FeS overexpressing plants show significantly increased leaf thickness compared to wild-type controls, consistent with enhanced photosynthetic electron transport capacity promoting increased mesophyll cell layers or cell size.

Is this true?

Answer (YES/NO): NO